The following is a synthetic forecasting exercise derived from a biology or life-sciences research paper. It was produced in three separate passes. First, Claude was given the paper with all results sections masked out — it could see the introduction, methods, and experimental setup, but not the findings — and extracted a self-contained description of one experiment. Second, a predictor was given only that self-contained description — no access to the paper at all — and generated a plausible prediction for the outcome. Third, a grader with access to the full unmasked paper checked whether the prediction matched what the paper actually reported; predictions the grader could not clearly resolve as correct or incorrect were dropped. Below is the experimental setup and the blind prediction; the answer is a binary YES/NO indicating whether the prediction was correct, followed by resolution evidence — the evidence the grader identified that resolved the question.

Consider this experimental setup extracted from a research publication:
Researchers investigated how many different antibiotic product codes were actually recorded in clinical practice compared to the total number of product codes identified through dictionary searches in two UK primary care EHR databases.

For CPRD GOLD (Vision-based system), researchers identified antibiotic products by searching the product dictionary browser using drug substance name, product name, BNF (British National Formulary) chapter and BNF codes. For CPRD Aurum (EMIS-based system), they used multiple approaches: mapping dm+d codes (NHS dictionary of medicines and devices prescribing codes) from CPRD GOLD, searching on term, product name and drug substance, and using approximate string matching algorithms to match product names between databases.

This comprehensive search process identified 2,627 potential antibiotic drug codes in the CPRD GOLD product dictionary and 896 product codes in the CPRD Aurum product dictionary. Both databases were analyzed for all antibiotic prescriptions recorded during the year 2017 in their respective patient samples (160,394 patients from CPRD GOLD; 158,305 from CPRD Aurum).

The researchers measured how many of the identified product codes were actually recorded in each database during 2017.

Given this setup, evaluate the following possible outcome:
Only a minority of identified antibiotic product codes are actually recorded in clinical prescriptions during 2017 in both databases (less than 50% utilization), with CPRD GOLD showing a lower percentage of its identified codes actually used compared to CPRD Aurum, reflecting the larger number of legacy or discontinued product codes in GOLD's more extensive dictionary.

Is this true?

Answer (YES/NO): YES